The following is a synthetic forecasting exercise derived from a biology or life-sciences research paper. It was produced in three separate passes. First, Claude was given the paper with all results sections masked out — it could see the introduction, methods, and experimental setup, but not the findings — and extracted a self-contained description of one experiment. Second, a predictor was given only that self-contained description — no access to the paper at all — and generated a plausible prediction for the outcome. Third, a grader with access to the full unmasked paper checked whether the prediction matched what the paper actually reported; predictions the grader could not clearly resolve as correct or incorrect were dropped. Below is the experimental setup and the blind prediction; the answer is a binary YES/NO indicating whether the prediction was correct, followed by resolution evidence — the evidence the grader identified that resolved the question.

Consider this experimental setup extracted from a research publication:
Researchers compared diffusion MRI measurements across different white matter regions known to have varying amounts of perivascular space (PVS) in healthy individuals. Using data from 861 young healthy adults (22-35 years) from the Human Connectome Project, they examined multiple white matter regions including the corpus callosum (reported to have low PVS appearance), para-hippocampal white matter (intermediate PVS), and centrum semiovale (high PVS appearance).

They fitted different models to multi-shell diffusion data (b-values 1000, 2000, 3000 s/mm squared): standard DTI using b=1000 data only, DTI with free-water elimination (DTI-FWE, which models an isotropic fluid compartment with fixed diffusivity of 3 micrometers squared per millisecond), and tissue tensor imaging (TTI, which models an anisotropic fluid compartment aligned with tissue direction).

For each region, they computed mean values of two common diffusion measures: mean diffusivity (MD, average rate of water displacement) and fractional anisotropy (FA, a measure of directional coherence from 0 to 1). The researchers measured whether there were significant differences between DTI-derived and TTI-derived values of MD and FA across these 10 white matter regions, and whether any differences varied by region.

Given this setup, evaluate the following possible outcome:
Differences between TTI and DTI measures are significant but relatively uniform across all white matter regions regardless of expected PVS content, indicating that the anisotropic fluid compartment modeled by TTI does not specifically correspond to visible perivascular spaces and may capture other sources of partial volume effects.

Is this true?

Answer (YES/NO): NO